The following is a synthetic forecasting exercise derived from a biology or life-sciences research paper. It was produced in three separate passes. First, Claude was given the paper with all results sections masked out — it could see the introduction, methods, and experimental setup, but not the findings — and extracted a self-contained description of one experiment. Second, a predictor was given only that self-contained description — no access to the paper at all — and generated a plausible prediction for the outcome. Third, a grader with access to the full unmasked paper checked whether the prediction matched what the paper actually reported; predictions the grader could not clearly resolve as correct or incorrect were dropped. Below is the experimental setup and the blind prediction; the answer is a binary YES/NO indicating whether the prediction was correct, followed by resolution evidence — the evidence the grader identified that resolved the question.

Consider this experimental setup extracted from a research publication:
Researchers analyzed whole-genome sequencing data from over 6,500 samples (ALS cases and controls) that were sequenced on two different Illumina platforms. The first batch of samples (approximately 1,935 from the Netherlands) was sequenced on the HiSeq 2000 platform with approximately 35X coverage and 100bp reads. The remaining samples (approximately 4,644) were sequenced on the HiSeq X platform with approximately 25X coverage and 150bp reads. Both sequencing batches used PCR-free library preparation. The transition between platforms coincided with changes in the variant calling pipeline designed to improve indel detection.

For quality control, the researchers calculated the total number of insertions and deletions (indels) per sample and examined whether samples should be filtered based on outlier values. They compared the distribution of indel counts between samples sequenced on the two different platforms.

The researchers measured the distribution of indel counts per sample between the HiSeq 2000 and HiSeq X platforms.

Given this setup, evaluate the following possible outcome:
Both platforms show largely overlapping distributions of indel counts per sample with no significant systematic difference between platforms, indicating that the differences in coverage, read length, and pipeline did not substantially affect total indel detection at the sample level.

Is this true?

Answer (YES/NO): NO